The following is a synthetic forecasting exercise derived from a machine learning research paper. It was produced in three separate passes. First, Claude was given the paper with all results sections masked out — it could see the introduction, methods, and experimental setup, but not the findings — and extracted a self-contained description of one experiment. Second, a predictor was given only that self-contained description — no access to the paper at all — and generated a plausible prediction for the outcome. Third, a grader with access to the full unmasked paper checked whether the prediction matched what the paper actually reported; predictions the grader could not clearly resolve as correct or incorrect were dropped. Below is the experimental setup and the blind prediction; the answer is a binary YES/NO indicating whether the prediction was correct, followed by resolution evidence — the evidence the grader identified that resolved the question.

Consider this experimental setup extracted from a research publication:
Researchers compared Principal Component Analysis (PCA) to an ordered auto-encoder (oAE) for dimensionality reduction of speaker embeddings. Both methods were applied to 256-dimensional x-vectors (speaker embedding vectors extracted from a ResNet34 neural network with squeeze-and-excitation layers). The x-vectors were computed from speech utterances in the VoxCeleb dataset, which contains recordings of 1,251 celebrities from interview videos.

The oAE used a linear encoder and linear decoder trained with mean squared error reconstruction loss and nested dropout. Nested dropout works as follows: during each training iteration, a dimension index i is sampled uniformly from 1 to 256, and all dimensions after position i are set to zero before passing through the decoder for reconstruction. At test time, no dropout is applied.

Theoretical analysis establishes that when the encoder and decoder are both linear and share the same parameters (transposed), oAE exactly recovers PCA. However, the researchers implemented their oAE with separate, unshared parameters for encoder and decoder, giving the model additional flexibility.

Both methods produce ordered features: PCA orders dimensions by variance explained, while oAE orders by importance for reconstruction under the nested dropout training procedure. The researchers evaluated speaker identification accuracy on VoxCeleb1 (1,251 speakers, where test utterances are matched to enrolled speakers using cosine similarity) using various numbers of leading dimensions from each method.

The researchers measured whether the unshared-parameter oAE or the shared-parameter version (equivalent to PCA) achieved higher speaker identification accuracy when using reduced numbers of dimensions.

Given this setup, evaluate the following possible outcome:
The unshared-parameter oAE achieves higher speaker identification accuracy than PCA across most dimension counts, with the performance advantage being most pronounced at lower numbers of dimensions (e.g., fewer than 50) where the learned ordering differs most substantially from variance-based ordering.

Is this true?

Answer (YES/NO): NO